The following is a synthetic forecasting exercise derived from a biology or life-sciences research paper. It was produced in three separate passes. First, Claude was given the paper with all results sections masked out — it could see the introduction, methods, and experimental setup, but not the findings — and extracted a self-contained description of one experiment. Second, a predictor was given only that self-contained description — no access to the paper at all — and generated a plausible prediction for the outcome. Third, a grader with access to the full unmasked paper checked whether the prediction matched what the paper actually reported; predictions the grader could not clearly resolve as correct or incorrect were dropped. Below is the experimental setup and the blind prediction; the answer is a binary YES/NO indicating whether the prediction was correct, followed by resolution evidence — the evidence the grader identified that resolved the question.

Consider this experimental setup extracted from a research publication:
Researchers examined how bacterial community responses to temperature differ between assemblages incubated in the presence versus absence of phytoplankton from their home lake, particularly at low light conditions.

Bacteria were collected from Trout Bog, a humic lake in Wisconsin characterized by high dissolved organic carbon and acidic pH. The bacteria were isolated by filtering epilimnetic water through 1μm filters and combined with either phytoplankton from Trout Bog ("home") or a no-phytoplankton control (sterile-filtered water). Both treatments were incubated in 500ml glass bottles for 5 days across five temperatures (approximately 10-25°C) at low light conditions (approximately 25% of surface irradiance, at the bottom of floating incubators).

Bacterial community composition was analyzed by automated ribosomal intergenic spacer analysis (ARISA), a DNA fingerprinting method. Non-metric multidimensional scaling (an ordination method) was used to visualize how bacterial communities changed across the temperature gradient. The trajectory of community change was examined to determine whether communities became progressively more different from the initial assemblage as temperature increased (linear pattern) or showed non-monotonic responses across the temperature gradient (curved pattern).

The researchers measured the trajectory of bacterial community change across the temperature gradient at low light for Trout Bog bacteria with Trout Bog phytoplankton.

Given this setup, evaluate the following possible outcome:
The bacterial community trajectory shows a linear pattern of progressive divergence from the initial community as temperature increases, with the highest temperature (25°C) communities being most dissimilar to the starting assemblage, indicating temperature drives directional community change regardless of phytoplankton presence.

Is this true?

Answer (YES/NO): NO